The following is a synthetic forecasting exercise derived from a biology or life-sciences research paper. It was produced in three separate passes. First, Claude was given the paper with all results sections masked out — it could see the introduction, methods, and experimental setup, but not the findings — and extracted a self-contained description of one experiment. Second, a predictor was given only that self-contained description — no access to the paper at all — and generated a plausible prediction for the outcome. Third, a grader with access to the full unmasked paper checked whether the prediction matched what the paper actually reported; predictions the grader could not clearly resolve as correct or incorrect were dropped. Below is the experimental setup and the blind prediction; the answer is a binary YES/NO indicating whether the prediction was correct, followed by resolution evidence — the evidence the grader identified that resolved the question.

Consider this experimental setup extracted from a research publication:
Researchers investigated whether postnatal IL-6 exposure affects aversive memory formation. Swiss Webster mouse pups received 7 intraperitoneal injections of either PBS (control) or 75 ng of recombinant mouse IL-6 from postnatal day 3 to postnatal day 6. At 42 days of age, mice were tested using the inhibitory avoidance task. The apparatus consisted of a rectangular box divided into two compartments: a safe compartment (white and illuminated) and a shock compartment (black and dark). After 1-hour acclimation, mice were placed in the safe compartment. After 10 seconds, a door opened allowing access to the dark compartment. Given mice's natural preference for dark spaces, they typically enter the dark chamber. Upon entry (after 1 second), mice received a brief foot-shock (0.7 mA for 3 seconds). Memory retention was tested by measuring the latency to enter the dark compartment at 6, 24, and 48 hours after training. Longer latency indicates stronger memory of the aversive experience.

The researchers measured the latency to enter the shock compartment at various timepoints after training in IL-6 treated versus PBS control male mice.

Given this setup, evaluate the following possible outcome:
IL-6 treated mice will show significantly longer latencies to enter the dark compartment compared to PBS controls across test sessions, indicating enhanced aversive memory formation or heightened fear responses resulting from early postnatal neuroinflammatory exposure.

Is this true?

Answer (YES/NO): NO